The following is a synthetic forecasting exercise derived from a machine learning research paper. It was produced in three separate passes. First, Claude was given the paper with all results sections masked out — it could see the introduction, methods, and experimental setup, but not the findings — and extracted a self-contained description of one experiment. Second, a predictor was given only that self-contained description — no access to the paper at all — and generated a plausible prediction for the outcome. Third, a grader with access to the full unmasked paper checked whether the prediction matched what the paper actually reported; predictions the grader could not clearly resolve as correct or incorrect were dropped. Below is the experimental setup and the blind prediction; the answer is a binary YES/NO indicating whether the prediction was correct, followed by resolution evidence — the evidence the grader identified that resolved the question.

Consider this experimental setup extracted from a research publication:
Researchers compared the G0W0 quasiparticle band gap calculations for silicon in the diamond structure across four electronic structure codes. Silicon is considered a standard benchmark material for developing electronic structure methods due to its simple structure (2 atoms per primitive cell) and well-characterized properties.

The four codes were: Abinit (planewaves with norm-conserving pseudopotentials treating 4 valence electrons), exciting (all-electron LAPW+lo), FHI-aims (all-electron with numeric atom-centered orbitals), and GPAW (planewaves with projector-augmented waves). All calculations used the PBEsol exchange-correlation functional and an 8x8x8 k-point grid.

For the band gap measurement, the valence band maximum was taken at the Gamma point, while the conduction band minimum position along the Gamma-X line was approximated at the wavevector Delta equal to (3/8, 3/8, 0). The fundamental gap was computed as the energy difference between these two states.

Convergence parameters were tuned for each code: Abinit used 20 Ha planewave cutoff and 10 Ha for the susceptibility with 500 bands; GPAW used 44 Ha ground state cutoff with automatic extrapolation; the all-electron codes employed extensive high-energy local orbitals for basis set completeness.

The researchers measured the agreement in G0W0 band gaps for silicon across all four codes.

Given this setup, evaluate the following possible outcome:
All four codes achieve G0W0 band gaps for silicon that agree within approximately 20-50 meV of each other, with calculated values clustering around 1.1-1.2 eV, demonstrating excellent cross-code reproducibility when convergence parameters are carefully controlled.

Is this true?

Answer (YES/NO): NO